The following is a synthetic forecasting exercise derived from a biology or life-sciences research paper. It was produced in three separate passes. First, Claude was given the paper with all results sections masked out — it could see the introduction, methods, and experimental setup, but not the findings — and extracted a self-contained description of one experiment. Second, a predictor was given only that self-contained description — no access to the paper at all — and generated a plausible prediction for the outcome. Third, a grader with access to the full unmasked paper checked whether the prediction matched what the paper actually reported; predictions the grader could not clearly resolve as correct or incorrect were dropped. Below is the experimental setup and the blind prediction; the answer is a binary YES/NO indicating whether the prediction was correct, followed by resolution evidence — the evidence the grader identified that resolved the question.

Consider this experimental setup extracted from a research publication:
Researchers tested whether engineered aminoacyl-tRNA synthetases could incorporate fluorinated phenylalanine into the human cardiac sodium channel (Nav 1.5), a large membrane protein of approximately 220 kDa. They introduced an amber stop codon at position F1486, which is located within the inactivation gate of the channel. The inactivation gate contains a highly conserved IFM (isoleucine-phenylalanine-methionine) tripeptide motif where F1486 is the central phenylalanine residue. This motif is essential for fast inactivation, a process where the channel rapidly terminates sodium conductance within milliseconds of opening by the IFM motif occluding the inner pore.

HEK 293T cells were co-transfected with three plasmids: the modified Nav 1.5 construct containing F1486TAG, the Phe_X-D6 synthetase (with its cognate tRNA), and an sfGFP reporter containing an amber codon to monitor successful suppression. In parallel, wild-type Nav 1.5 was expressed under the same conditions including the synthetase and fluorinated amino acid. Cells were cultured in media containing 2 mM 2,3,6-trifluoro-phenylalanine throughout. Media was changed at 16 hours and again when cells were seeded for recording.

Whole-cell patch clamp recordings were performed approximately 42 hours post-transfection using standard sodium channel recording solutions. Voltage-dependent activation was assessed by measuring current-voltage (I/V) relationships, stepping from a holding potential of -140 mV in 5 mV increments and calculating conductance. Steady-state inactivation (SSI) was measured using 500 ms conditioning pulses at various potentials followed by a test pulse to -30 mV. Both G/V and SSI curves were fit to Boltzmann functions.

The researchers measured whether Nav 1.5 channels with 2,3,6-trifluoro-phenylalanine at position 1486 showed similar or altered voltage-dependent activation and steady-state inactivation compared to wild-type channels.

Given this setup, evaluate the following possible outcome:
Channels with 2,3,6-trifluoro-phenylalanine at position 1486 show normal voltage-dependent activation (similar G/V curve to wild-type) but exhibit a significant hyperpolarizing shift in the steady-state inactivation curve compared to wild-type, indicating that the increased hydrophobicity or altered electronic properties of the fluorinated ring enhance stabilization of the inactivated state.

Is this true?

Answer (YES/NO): YES